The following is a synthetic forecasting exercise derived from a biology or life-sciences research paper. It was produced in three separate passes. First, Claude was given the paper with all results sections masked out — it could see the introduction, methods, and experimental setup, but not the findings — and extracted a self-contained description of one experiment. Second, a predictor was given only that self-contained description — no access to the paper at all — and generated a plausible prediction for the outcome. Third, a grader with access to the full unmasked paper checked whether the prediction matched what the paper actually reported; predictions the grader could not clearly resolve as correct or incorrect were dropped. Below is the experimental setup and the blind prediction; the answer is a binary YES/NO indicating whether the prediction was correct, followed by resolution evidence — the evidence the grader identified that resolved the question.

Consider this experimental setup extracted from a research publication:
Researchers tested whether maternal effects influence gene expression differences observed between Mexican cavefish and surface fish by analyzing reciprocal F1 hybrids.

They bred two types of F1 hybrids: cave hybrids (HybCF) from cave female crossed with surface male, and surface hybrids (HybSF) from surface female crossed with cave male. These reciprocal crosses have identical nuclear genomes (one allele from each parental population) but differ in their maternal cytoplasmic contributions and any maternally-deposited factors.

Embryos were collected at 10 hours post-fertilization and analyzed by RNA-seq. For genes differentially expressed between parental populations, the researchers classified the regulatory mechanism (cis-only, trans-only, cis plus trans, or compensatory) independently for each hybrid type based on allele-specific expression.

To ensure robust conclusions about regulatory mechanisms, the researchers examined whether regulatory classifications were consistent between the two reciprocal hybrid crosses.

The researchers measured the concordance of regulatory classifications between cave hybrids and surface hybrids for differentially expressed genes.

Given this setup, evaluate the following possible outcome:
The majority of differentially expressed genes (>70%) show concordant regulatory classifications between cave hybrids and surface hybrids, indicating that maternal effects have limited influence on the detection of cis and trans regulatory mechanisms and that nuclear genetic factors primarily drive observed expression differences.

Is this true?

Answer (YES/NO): NO